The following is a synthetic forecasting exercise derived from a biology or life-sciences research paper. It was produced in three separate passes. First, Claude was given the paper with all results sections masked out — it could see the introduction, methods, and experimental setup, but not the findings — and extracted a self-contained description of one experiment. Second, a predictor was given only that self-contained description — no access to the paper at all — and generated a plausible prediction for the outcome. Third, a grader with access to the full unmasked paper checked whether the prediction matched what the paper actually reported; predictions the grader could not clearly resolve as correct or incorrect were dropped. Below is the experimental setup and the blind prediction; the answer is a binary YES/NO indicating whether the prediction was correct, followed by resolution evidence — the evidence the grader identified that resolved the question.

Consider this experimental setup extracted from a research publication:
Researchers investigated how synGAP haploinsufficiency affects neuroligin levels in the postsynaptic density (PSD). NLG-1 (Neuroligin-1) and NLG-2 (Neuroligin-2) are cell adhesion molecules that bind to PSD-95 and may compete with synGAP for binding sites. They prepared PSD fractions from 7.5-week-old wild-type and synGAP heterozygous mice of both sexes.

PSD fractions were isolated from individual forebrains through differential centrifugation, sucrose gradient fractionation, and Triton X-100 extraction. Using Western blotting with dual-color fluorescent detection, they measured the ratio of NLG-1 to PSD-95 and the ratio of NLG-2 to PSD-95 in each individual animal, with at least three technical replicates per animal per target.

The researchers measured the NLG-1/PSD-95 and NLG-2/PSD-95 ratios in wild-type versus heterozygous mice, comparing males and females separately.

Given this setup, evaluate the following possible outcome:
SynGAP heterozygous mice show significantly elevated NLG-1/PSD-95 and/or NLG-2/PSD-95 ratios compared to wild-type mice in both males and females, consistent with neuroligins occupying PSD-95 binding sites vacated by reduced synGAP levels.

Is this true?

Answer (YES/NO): NO